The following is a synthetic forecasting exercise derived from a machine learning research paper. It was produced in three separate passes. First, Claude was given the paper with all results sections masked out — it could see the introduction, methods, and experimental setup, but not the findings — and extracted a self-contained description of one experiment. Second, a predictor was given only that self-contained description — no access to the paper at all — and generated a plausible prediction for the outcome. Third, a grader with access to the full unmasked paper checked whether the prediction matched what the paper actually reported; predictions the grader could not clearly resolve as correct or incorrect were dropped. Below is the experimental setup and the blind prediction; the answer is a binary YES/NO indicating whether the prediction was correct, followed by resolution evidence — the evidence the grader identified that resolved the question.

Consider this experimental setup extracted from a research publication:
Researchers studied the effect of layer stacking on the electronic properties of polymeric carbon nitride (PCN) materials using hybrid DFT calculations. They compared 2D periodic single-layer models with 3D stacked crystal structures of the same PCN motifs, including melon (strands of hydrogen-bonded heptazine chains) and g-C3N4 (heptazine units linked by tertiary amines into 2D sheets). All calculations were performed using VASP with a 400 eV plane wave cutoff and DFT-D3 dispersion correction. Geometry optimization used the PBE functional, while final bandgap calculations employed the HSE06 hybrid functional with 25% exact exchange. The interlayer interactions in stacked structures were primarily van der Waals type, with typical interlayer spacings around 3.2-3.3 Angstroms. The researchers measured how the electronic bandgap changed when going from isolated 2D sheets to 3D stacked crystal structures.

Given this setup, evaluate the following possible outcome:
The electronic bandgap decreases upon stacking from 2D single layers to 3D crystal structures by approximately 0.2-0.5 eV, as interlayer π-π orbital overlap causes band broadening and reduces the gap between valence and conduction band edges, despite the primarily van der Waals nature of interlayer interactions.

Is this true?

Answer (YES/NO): NO